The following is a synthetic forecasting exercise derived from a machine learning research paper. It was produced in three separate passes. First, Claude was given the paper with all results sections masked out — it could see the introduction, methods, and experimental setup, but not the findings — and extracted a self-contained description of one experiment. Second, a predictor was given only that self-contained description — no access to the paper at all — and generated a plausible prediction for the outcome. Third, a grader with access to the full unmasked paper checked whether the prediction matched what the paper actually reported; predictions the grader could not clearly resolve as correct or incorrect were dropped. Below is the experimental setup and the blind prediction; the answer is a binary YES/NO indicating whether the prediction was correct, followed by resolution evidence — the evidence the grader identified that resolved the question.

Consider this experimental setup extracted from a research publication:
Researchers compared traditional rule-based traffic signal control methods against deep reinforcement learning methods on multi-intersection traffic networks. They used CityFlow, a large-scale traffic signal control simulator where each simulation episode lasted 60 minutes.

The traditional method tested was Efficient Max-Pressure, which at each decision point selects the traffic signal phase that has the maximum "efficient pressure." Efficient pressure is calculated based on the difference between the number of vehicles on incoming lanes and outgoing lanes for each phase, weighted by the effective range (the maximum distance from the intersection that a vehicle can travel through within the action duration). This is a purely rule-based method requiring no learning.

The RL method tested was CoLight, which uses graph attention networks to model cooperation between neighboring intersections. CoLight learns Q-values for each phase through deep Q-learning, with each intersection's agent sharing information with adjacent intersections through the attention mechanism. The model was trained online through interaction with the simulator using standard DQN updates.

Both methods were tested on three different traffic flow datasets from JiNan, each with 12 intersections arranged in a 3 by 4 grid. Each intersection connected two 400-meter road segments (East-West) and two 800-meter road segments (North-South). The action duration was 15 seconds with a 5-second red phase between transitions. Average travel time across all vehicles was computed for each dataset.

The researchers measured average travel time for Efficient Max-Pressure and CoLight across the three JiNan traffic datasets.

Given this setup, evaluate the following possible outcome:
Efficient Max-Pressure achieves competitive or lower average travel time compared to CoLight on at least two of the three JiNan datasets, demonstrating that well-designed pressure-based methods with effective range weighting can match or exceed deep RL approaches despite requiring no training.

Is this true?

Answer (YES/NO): YES